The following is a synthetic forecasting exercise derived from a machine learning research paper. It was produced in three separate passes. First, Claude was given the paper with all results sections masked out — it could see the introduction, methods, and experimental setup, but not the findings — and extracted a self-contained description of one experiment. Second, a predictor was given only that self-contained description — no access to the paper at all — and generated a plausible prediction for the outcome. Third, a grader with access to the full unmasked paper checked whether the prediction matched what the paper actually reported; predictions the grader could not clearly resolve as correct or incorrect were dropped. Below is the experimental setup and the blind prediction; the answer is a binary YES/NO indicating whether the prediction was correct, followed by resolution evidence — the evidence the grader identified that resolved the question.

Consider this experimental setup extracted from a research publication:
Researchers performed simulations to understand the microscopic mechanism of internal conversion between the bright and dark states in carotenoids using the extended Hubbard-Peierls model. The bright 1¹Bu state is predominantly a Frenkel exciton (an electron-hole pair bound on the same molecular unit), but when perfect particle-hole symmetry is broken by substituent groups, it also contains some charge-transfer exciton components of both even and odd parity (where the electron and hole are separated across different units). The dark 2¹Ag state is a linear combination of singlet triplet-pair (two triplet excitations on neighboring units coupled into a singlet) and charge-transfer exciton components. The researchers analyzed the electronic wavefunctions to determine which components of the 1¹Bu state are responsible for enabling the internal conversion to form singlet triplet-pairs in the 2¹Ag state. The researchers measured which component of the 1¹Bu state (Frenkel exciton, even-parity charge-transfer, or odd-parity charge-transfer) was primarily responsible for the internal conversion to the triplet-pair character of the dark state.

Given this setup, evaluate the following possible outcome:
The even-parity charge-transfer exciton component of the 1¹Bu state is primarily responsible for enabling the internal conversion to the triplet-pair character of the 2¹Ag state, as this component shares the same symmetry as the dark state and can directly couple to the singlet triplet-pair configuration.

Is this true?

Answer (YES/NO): NO